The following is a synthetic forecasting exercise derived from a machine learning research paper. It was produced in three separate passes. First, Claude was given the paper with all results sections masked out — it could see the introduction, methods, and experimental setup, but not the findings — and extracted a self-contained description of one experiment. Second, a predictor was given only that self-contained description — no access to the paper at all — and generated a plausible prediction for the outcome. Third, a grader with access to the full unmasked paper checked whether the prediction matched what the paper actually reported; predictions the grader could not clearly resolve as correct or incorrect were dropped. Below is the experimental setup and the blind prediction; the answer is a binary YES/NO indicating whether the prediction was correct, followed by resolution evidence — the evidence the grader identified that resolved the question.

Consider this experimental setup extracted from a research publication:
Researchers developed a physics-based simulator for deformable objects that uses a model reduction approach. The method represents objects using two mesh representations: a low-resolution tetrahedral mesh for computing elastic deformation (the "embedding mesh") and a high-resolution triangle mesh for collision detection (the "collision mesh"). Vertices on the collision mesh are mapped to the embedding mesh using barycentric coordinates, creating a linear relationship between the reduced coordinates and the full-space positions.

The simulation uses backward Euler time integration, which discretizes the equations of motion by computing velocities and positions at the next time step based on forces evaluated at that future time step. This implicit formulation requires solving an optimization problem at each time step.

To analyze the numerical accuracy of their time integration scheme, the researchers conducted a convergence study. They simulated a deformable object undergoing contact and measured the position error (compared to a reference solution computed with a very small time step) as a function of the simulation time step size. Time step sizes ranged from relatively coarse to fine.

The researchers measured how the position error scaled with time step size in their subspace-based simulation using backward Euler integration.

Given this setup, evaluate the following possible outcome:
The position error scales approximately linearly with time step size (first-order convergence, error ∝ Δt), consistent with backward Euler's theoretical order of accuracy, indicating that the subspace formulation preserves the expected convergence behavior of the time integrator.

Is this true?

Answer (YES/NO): YES